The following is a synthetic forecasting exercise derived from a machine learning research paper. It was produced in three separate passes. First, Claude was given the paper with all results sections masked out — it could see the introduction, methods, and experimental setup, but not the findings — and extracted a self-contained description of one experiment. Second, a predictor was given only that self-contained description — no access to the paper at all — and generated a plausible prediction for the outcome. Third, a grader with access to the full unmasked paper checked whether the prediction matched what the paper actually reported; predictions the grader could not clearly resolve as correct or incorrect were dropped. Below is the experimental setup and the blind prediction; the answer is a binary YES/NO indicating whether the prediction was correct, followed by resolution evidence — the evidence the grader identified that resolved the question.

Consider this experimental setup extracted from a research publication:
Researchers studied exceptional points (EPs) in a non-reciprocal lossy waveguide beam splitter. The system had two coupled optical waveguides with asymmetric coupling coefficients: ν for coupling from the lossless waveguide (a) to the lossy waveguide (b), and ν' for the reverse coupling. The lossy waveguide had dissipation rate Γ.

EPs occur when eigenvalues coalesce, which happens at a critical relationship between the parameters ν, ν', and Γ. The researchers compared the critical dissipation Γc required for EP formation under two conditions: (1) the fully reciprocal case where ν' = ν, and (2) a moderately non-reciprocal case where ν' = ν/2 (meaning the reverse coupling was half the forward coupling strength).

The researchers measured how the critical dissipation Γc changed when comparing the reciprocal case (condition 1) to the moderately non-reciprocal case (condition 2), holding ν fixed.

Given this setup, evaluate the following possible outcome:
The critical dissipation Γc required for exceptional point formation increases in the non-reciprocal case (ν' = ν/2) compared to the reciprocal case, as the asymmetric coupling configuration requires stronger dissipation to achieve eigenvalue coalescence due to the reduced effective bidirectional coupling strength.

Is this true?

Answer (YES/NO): NO